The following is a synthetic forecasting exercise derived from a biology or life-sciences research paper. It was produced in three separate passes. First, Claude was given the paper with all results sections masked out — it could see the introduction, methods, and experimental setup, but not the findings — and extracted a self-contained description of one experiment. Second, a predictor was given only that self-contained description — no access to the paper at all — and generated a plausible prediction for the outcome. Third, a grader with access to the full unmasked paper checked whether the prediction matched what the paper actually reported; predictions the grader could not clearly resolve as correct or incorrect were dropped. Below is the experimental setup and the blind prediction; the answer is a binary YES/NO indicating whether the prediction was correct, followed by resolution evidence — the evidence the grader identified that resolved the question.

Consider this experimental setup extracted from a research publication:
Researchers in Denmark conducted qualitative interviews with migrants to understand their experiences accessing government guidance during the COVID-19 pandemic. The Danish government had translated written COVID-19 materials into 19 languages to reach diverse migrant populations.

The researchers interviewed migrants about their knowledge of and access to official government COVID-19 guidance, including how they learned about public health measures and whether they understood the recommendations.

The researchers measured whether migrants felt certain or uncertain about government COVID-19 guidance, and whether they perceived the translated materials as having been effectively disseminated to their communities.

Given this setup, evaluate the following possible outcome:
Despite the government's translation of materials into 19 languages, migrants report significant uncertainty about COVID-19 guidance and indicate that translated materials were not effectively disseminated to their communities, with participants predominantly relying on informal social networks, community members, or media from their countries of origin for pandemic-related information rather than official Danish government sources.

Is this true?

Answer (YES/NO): NO